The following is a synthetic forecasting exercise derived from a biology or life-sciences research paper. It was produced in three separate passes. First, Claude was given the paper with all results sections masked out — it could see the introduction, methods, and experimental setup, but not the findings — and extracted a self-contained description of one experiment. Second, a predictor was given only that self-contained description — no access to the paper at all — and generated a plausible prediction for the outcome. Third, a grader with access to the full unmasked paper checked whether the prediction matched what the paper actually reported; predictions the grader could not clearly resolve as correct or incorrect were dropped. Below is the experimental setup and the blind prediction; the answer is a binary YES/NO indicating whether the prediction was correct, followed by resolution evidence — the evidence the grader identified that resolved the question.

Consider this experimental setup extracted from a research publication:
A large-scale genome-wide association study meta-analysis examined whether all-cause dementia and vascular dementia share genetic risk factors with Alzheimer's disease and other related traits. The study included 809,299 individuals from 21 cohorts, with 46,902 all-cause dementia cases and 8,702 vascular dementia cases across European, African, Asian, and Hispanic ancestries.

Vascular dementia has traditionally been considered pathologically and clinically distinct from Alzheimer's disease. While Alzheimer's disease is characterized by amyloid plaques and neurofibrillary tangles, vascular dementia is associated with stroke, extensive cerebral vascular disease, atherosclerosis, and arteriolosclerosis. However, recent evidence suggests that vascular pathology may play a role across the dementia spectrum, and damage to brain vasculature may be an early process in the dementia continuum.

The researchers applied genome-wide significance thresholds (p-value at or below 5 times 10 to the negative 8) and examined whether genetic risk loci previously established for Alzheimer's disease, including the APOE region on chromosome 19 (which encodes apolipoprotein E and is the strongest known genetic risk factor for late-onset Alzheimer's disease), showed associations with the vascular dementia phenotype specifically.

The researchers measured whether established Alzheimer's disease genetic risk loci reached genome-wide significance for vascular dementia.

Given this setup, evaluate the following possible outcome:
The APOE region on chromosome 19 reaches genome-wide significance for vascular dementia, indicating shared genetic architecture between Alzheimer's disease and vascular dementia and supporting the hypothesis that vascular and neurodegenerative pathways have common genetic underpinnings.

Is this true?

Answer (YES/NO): YES